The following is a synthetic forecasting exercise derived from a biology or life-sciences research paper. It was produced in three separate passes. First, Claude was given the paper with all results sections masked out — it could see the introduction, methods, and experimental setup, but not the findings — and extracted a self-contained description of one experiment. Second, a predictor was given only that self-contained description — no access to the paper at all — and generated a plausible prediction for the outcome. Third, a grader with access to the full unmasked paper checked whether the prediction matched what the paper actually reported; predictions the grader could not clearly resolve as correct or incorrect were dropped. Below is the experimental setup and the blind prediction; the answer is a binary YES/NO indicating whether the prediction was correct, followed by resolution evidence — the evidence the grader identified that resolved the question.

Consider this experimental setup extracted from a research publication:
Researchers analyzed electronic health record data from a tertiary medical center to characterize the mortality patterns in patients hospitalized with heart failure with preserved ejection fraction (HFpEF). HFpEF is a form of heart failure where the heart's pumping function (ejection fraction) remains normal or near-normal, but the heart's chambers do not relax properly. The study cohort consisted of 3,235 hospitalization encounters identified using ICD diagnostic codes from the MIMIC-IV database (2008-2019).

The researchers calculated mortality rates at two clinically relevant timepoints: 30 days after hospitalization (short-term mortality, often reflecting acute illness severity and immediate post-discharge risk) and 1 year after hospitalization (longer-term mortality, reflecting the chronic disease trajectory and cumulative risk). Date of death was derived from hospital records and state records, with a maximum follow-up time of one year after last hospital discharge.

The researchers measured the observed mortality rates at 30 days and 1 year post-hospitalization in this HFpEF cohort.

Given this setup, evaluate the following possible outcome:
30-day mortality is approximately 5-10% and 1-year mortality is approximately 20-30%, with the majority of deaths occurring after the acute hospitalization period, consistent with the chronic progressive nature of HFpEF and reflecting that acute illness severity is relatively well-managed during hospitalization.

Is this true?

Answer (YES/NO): YES